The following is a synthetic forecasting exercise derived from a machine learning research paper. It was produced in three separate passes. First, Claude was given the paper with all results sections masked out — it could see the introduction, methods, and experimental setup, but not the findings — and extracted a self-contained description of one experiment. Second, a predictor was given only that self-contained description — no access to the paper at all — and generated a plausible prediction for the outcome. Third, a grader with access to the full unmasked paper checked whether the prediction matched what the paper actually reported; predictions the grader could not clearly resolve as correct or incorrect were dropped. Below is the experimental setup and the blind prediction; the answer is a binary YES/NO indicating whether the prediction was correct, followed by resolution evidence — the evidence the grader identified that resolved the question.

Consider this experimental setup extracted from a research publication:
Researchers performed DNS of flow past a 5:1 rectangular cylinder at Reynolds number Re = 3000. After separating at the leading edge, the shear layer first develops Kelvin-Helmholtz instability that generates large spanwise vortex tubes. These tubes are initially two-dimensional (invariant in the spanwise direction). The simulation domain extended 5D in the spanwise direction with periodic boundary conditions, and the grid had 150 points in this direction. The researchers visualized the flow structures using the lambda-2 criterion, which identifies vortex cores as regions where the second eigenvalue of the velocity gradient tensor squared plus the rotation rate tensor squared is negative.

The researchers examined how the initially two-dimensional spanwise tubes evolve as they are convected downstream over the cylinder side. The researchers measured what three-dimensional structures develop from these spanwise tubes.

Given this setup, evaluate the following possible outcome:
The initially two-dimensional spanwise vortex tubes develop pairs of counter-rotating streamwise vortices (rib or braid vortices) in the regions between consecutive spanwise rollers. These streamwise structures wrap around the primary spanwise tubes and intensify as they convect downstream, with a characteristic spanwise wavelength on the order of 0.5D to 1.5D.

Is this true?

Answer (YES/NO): NO